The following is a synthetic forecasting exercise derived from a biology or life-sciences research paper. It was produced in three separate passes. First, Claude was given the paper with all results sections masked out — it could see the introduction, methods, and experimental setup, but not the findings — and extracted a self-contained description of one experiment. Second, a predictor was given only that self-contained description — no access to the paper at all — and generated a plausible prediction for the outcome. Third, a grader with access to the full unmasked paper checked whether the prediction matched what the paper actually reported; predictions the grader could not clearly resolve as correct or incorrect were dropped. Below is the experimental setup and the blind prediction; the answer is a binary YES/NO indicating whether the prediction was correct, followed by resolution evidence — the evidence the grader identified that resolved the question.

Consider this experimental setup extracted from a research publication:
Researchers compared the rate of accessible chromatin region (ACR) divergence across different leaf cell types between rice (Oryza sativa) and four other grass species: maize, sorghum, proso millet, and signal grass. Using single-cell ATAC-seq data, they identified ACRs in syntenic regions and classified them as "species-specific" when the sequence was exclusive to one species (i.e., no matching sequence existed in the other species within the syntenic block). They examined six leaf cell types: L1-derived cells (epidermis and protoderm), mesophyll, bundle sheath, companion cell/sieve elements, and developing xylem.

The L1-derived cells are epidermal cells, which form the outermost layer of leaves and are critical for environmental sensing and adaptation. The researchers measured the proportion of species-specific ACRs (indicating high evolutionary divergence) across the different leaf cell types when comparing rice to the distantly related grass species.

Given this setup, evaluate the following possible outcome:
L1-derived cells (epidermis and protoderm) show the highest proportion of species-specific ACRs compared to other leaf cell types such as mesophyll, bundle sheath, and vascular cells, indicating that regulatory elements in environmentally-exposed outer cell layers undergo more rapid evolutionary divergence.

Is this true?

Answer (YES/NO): YES